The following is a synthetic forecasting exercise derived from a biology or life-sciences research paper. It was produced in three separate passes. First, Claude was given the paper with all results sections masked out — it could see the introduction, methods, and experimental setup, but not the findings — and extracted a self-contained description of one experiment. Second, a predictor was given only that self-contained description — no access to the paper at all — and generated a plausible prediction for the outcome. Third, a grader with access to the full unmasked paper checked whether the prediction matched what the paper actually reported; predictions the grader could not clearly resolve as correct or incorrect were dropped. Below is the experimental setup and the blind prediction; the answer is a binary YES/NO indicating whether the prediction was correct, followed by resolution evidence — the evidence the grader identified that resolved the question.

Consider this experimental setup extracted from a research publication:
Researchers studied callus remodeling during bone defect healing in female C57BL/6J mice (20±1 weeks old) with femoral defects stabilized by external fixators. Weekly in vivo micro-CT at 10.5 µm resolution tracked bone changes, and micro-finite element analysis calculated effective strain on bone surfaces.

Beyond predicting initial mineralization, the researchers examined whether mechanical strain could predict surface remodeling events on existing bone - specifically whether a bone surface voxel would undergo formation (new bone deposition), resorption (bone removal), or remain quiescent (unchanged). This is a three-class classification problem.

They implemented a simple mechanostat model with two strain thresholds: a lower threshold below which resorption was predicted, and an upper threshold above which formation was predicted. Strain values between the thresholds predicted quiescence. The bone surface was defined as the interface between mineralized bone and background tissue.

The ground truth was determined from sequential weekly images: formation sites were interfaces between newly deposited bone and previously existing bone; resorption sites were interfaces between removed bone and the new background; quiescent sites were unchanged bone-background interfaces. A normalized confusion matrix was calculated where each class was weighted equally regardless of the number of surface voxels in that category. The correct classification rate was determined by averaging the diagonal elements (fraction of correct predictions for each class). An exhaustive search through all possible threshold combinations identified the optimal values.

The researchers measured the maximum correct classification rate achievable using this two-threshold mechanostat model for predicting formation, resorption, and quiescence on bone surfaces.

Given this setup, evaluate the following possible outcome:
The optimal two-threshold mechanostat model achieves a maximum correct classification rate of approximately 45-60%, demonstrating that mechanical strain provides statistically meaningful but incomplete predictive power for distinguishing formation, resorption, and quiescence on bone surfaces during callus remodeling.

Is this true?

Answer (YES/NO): NO